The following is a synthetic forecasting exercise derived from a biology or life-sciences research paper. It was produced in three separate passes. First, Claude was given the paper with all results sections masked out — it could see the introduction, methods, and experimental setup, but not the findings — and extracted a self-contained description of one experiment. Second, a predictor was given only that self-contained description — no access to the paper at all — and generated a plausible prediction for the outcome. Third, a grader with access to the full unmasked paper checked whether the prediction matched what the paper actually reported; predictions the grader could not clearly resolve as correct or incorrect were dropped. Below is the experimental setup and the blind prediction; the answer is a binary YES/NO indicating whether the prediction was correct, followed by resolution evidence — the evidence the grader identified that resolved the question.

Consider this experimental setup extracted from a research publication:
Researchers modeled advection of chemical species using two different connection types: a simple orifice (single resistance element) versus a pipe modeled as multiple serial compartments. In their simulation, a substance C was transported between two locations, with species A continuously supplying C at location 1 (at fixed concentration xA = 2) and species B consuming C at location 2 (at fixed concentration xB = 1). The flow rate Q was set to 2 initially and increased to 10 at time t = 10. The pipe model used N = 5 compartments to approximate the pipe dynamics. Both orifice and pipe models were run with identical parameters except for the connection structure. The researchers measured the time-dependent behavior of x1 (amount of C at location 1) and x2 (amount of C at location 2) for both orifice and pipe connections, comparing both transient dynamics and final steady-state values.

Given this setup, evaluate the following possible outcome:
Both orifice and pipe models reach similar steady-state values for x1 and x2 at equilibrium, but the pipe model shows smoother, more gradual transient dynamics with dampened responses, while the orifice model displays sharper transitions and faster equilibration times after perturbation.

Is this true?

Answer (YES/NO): NO